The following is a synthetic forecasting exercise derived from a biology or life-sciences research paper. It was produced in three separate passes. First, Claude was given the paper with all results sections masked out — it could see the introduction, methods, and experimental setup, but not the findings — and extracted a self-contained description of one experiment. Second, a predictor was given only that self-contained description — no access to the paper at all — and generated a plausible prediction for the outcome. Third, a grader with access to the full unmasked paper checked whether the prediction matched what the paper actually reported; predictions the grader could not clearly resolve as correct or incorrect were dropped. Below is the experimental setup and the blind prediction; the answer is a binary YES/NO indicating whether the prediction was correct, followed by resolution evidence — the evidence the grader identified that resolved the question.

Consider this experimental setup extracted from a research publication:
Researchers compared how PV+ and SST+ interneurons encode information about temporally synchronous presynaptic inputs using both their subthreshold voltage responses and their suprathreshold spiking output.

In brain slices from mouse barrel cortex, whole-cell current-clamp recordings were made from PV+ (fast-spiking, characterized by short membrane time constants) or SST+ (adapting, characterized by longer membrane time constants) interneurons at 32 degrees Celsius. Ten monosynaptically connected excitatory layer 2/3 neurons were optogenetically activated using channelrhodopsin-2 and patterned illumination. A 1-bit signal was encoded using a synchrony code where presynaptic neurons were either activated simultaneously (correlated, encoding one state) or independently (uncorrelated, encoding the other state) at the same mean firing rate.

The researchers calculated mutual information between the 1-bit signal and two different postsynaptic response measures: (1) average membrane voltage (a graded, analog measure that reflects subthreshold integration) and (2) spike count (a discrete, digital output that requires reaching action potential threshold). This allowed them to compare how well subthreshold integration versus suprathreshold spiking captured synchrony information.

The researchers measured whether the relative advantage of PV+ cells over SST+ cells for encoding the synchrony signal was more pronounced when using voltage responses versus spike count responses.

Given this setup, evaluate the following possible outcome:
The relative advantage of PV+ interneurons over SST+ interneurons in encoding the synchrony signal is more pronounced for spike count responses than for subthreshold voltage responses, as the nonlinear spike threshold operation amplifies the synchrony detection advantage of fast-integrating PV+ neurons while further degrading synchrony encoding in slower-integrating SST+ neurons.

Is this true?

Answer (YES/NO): YES